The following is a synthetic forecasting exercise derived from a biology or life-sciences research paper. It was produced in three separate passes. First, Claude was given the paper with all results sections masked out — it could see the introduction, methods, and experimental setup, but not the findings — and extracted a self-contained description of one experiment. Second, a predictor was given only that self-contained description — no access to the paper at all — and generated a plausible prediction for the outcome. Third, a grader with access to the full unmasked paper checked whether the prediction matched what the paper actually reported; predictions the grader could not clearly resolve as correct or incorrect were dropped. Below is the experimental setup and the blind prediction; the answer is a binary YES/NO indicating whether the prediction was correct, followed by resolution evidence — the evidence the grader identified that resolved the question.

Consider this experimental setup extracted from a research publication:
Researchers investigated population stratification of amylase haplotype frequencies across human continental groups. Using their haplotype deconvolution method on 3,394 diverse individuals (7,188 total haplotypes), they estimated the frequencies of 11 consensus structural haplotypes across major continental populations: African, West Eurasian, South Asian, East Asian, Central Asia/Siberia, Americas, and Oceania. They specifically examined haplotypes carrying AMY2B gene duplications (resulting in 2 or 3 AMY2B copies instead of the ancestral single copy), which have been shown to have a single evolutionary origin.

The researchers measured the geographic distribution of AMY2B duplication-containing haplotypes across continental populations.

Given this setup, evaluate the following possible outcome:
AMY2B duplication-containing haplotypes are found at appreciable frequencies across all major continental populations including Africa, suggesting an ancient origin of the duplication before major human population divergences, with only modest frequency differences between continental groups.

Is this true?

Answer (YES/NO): NO